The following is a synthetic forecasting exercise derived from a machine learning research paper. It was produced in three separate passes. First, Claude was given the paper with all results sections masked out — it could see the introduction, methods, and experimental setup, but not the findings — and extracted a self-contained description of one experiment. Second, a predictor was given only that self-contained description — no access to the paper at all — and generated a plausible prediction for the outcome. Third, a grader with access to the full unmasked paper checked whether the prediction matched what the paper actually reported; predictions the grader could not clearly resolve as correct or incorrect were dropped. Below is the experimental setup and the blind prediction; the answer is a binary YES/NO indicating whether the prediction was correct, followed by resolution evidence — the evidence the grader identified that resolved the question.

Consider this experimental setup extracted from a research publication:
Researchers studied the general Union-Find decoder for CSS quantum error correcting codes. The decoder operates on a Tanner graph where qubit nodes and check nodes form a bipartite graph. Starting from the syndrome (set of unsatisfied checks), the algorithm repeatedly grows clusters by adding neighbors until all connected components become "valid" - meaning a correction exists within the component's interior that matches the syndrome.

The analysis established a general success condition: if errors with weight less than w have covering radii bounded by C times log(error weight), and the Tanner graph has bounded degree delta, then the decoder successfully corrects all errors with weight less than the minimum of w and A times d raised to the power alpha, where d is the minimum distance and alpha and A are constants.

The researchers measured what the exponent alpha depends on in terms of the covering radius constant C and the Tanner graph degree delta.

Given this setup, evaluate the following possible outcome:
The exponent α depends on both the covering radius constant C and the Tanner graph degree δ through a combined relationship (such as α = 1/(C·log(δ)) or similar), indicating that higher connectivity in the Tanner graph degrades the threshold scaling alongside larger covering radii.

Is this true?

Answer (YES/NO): YES